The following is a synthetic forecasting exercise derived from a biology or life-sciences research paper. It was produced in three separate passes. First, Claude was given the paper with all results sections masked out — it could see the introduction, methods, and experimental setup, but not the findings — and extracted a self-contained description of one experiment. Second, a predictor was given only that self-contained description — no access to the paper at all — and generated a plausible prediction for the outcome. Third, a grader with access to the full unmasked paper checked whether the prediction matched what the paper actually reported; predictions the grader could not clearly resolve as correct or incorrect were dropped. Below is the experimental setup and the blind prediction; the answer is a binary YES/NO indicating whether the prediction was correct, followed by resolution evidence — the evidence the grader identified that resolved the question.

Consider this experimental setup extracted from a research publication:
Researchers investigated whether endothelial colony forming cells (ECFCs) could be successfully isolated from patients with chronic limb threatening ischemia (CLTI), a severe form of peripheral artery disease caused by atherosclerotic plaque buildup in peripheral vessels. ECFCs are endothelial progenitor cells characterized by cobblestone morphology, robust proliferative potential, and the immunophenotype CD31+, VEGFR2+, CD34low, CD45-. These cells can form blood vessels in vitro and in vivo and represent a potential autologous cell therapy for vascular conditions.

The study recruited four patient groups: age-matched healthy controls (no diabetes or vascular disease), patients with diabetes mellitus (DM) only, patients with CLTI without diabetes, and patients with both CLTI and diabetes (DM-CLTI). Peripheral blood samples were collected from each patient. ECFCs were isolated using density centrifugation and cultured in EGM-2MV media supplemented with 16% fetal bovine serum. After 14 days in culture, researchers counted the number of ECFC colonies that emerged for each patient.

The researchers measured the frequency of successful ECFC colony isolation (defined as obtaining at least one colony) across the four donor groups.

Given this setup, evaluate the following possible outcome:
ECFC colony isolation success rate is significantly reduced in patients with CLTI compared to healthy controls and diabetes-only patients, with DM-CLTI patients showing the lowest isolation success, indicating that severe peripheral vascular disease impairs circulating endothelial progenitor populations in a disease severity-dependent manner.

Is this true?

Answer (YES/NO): NO